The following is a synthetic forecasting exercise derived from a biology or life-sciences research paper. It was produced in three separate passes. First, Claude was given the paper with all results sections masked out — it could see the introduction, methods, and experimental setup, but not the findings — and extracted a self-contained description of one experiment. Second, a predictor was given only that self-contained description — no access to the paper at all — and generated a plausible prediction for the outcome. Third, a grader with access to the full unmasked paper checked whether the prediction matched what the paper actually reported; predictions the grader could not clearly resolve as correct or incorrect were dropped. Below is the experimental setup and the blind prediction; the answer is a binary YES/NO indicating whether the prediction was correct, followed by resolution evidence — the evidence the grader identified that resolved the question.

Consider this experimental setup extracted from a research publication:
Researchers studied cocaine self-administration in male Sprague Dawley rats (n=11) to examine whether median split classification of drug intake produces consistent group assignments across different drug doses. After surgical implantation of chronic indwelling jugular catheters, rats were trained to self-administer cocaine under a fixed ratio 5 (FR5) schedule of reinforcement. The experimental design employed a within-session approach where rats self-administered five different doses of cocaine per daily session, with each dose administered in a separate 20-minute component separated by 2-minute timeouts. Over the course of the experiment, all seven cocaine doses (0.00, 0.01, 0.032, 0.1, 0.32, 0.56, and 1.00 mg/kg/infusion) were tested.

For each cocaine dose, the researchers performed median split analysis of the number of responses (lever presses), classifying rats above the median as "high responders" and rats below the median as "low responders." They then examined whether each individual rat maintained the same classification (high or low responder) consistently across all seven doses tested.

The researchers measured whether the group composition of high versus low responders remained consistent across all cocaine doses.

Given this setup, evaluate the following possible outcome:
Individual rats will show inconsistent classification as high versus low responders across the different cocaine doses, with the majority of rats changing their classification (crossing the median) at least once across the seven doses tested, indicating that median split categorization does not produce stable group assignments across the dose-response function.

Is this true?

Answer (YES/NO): YES